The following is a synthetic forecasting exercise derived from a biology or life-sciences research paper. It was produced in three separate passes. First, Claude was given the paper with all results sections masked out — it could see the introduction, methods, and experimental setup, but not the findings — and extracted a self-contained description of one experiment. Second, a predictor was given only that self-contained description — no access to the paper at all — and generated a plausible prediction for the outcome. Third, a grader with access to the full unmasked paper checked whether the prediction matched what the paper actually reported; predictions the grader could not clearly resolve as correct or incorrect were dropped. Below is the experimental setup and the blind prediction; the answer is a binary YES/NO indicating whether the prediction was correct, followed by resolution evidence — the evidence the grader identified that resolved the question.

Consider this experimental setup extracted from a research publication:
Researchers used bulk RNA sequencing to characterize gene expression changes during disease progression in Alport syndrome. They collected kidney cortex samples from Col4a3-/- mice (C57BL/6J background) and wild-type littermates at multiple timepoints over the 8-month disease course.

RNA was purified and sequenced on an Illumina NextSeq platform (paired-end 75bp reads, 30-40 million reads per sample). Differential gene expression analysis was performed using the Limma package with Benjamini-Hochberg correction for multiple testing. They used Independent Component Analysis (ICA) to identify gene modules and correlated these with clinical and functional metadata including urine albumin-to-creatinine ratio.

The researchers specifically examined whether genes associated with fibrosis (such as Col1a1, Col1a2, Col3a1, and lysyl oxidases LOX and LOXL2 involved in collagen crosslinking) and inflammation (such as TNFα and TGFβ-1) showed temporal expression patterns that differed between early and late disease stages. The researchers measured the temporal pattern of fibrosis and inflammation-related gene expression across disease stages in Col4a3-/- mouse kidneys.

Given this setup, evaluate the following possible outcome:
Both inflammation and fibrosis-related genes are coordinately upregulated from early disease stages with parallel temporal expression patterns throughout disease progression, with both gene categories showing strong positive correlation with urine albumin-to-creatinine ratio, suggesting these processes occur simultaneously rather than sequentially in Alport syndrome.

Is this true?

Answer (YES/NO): NO